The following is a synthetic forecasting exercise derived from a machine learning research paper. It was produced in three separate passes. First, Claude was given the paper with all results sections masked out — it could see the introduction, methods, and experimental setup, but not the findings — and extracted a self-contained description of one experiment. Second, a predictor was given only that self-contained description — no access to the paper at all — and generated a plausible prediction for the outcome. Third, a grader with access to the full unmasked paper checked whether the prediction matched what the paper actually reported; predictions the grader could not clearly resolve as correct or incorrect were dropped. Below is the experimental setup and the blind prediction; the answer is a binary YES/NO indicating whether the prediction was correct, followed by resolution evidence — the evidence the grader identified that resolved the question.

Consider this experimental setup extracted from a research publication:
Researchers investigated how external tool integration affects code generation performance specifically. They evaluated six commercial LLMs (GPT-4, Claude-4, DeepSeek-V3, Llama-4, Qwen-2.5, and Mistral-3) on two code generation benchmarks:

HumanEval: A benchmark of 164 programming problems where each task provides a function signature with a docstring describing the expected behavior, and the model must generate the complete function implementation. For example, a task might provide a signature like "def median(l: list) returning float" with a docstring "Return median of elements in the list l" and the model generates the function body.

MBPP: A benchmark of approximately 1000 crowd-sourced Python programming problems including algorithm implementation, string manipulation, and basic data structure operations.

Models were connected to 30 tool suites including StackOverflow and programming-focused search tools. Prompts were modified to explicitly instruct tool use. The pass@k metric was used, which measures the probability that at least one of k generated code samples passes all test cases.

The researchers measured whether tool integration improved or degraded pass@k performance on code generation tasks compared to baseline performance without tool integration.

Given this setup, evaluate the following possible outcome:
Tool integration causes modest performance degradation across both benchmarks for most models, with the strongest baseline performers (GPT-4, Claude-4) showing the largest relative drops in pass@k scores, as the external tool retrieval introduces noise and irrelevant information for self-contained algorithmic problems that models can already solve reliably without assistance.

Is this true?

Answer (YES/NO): NO